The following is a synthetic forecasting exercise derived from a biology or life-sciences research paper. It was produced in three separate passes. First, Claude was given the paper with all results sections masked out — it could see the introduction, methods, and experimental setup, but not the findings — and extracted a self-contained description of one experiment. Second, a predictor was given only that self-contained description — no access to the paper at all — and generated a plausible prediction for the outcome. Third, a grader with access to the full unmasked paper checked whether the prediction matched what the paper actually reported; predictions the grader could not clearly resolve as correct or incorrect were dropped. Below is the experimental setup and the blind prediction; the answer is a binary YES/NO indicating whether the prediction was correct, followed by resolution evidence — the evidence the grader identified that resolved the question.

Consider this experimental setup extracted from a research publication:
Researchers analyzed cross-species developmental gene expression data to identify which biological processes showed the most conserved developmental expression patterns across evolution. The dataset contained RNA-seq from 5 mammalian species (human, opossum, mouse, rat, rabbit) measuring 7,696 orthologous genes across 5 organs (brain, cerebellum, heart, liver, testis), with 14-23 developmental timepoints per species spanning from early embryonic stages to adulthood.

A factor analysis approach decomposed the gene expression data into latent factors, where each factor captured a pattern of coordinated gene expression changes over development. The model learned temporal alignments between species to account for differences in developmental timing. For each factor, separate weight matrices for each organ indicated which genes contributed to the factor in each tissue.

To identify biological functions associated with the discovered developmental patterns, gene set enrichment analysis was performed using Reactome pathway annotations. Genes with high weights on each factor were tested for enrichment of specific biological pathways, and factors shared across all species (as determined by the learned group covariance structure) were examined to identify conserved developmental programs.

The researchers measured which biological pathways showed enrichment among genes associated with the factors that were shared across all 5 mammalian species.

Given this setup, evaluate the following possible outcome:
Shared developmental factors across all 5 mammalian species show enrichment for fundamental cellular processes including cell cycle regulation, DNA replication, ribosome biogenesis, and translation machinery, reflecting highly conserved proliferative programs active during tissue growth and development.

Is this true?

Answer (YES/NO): YES